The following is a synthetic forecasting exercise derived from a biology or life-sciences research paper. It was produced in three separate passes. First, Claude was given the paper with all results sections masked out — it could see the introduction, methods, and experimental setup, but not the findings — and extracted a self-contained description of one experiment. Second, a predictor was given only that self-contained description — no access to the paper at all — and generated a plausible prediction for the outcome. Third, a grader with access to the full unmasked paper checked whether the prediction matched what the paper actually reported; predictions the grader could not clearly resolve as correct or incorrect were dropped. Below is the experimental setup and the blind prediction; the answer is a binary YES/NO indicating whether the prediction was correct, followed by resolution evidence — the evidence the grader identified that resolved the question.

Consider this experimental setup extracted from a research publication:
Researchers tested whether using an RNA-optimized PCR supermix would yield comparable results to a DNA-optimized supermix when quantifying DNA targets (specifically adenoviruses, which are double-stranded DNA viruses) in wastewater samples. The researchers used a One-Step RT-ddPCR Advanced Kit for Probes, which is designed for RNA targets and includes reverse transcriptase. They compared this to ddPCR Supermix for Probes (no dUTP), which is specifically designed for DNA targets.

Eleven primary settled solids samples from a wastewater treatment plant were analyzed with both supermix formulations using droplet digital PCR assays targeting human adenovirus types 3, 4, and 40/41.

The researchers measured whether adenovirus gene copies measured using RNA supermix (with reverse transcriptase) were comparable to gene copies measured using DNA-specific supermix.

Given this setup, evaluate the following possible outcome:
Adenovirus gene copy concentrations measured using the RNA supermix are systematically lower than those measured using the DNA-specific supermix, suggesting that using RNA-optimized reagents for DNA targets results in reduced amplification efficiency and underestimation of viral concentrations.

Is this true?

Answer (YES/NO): NO